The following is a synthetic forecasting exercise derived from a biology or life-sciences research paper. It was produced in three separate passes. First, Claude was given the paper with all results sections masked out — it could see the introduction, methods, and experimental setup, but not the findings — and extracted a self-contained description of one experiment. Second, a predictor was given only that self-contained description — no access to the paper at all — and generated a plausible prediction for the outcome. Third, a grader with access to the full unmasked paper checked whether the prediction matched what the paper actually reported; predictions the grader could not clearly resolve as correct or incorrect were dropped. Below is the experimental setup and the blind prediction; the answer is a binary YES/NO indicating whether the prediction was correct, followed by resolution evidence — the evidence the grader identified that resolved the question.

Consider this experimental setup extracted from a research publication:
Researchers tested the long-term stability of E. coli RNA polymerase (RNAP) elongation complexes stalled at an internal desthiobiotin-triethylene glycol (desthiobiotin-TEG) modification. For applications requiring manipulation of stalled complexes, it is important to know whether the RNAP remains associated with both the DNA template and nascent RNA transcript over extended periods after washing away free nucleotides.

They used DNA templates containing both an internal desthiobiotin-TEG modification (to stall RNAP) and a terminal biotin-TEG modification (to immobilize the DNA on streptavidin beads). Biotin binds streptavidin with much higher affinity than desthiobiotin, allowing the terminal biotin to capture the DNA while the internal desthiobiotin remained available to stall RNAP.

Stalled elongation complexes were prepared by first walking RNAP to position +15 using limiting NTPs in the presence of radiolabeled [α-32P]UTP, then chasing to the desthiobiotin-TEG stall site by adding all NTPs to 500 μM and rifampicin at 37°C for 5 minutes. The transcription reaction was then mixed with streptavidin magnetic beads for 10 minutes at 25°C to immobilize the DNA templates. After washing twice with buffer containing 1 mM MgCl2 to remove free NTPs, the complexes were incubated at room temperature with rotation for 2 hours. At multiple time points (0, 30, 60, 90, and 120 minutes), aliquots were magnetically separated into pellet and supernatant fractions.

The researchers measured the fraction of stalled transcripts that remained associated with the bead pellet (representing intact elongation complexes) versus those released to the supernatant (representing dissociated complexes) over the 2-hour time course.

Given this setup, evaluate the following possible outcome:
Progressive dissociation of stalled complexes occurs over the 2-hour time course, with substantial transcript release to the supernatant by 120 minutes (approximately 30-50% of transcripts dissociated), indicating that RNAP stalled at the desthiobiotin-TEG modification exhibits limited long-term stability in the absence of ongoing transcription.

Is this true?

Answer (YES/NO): NO